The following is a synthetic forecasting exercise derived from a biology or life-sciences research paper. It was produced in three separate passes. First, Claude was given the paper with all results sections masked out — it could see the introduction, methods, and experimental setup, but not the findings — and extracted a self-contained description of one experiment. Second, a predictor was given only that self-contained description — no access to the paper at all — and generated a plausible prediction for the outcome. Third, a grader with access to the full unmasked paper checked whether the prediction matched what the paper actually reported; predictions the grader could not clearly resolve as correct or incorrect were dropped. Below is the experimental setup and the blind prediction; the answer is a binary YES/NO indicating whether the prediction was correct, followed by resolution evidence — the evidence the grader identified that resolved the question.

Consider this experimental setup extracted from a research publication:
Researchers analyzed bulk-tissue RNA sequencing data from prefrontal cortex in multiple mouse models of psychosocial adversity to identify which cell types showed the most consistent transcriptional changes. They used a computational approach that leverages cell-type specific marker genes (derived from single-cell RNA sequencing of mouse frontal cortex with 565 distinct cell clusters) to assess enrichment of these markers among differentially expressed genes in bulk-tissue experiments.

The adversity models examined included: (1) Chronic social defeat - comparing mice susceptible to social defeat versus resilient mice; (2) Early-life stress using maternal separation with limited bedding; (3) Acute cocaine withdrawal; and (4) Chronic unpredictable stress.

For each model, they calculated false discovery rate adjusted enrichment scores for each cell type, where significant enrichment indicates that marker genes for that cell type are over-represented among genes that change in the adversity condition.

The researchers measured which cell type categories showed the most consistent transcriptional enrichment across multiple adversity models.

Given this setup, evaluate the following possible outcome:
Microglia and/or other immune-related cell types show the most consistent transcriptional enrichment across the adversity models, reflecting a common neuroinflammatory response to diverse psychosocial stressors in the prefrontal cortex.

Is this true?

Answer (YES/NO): NO